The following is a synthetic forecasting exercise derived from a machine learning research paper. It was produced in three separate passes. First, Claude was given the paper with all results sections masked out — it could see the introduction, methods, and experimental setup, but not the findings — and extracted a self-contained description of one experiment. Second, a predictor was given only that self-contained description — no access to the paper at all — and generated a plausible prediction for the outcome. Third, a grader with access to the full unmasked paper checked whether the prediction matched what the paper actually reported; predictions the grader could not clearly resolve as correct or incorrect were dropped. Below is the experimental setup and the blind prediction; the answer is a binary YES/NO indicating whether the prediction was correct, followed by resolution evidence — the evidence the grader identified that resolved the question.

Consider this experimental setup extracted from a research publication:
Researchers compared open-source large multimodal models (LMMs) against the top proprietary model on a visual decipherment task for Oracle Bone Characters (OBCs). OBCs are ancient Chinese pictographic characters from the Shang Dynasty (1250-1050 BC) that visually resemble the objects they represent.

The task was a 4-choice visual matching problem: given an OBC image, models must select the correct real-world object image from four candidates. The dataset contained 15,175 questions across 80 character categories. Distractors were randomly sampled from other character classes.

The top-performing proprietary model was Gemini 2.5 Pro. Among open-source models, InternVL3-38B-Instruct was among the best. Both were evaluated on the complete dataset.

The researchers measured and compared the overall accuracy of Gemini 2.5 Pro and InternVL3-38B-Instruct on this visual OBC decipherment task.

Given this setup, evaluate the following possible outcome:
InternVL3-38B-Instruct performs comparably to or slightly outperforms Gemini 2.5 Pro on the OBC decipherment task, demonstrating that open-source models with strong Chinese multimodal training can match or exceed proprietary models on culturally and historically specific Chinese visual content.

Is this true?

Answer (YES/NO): NO